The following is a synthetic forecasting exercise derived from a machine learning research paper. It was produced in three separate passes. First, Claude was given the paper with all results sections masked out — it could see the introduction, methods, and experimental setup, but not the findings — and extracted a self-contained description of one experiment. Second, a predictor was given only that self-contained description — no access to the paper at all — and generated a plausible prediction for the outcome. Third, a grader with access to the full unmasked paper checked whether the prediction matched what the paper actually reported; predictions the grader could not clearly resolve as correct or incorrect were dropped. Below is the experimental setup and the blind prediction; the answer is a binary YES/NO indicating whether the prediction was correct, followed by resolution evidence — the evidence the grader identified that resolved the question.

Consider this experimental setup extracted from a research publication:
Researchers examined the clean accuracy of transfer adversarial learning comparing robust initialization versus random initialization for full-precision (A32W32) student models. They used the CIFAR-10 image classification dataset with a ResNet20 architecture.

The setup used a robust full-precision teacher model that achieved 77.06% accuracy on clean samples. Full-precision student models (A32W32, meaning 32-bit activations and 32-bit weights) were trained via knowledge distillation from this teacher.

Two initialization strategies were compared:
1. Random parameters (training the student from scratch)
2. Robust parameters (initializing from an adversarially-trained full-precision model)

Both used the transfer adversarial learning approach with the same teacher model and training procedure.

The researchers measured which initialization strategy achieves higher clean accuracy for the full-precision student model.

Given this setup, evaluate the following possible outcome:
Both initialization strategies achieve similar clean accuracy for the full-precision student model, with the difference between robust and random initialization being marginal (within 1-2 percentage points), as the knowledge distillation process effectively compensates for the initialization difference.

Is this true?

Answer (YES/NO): NO